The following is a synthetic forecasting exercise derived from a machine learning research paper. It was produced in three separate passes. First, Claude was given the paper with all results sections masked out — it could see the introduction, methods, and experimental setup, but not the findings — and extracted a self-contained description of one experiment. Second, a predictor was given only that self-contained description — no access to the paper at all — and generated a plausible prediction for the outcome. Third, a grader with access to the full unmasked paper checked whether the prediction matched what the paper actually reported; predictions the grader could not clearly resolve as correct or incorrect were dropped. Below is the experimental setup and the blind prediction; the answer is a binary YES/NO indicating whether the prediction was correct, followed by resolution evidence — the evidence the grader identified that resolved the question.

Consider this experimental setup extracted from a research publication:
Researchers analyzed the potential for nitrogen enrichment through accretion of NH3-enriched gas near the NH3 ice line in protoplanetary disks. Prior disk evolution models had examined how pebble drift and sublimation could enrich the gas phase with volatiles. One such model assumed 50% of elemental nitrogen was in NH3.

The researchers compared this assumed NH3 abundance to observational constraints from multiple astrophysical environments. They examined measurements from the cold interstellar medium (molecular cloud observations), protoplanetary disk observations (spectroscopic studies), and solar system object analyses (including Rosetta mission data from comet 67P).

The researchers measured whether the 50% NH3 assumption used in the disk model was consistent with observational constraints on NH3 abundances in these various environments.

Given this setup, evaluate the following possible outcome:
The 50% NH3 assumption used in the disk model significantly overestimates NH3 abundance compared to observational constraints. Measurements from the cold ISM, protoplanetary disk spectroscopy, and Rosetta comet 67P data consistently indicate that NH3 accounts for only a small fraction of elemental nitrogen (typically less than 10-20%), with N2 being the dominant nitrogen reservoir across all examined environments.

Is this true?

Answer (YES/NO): YES